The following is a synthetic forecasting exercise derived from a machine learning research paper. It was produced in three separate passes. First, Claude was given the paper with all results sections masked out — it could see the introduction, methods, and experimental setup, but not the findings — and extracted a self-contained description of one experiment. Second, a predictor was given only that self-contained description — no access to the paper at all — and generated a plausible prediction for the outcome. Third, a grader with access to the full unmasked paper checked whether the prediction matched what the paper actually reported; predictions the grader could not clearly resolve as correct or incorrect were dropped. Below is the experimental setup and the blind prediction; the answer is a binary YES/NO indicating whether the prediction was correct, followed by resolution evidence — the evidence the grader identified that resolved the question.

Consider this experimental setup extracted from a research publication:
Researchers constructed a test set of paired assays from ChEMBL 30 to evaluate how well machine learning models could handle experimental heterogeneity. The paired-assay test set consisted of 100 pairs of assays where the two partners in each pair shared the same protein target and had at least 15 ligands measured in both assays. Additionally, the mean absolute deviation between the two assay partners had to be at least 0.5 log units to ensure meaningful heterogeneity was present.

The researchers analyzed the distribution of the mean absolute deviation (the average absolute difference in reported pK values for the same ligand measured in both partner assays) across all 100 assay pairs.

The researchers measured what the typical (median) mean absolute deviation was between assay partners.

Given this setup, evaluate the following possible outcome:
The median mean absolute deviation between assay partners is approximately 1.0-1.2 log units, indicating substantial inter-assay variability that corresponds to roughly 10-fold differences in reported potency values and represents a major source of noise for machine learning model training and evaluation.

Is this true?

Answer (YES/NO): YES